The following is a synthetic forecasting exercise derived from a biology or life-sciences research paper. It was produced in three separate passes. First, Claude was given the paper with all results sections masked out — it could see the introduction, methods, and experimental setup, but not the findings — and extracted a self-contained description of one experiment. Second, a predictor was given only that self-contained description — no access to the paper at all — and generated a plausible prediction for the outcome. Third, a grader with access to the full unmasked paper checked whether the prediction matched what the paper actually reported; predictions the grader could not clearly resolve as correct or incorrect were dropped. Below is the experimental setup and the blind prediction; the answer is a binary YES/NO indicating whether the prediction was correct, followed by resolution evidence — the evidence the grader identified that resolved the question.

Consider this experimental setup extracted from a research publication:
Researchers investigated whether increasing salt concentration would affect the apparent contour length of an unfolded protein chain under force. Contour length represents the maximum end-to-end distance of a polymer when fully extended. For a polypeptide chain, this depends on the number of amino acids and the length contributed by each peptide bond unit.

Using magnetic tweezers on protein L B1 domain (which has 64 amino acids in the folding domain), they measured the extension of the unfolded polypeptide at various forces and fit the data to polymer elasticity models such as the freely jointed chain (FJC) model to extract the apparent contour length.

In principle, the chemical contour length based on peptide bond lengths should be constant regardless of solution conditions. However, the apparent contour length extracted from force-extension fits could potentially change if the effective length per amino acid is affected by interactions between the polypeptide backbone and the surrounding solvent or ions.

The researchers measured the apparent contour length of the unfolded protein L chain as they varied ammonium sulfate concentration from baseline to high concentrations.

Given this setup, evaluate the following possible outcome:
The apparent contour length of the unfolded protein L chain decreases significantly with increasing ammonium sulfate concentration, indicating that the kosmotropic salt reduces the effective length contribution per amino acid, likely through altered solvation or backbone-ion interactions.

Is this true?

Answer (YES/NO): NO